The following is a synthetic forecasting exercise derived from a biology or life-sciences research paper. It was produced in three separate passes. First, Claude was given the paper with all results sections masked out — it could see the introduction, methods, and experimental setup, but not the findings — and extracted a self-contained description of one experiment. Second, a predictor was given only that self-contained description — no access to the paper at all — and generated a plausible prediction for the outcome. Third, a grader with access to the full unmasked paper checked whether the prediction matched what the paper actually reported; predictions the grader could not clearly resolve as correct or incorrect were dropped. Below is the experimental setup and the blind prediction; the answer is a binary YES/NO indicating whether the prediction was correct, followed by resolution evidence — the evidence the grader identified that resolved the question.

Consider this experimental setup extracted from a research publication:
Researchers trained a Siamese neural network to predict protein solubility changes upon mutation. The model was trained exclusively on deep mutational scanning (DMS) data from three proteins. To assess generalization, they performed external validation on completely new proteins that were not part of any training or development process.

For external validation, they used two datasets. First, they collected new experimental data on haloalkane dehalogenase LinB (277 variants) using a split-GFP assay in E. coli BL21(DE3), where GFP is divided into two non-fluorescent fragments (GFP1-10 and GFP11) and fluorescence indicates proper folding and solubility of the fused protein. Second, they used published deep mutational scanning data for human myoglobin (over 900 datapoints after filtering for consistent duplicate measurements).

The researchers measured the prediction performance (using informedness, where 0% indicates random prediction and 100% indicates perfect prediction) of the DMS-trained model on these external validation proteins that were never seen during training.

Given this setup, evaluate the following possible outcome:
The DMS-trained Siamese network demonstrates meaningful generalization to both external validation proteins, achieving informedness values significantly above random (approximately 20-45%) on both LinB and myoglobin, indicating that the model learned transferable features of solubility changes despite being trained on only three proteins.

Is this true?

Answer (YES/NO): NO